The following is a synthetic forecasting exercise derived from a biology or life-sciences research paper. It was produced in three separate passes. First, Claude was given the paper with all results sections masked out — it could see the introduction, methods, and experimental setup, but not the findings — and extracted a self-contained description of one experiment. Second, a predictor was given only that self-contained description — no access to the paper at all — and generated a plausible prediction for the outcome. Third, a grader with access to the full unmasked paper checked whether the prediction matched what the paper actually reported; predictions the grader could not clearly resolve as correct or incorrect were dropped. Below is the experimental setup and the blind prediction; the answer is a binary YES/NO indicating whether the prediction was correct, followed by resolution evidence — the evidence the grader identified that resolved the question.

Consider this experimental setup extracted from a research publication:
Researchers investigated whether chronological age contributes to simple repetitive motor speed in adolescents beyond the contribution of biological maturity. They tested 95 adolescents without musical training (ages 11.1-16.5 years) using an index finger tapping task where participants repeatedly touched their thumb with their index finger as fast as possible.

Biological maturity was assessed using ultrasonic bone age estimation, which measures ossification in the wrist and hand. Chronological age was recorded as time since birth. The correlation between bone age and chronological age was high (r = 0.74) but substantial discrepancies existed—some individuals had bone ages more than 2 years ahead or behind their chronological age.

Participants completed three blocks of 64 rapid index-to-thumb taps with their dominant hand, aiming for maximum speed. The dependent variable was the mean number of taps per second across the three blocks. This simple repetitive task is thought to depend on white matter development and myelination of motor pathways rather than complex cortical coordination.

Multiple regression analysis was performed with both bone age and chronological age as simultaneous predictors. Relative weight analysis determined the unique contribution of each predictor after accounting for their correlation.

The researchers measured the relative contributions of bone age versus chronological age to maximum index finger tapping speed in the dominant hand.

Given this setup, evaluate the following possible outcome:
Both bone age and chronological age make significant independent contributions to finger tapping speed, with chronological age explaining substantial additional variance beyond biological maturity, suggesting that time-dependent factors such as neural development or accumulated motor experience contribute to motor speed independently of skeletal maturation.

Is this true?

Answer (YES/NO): NO